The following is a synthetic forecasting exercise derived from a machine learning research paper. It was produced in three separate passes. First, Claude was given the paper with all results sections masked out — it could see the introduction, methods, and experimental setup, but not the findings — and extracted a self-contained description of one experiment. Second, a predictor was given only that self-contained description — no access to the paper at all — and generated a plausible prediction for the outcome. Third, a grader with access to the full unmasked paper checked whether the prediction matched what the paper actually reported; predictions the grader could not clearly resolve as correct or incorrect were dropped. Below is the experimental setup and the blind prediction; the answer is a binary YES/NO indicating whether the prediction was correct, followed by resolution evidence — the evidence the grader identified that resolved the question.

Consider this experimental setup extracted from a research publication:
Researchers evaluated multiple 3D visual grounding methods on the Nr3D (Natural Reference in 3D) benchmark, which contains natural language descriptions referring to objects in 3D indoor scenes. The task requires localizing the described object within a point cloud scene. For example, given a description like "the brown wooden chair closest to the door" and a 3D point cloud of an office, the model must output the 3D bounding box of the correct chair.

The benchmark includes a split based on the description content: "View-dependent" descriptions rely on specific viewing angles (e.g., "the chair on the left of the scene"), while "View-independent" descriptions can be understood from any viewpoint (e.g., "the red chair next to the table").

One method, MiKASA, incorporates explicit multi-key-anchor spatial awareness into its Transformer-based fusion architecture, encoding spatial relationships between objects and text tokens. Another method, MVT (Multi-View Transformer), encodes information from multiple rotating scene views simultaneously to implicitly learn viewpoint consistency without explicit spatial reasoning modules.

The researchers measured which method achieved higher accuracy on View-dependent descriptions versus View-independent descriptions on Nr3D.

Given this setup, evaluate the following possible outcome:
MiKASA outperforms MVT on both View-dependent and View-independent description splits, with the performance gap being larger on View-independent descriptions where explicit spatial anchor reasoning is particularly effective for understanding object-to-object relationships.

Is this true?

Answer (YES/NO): NO